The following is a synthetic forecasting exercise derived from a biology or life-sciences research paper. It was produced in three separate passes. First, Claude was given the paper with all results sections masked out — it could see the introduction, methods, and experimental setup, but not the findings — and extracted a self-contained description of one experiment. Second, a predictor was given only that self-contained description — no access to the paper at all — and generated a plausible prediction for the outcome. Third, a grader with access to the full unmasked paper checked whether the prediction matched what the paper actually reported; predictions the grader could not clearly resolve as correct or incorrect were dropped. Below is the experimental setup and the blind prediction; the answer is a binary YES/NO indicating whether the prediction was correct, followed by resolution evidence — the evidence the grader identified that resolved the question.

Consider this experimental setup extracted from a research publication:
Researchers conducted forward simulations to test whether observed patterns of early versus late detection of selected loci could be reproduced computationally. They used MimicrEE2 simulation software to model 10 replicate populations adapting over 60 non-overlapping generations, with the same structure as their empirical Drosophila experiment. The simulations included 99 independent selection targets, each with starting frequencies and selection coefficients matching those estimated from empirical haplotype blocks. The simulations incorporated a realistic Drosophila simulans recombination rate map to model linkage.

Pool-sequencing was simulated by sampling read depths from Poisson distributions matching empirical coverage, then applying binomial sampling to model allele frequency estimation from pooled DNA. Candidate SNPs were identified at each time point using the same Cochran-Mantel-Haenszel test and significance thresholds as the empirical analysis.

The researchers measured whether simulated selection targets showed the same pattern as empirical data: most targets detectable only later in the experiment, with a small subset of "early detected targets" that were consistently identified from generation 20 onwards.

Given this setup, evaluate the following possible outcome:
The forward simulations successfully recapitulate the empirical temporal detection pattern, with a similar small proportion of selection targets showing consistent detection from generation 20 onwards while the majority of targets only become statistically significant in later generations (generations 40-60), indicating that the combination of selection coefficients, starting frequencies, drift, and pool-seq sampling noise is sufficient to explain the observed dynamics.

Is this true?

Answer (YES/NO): YES